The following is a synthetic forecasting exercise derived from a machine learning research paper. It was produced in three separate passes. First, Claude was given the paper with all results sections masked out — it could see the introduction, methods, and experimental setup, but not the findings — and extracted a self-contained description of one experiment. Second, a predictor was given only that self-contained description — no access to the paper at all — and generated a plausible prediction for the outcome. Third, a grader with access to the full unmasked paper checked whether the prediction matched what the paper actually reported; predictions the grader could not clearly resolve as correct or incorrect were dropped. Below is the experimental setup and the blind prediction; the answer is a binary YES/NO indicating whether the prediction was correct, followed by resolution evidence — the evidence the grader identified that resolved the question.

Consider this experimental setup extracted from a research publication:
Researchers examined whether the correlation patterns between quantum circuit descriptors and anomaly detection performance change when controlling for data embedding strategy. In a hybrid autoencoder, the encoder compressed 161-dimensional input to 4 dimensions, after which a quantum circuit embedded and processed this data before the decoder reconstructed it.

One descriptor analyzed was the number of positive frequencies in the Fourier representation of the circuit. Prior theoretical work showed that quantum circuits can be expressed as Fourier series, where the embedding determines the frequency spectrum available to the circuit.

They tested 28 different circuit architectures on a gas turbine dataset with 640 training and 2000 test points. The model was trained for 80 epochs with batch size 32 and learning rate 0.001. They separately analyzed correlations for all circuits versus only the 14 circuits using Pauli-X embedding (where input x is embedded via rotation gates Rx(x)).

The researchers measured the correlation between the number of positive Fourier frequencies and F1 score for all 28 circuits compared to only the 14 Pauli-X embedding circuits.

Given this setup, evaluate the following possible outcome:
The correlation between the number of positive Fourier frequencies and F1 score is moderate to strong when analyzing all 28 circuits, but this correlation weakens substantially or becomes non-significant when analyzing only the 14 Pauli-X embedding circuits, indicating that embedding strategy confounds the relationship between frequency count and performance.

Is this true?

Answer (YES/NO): NO